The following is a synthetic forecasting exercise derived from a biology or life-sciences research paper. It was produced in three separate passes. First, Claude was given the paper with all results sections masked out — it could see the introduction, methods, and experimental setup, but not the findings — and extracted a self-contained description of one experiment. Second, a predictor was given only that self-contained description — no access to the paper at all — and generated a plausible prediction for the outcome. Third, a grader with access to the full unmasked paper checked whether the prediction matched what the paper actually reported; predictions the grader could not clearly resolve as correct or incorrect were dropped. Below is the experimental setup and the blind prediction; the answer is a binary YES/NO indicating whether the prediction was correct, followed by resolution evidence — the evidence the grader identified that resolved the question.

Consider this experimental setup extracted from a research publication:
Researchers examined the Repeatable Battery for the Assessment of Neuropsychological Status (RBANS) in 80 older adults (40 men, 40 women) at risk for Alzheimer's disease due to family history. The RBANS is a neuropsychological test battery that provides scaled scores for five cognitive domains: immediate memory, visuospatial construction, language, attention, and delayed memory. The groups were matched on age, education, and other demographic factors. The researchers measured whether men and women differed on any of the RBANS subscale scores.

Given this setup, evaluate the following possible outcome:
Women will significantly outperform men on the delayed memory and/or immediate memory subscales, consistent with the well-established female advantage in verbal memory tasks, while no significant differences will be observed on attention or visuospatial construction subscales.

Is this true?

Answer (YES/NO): NO